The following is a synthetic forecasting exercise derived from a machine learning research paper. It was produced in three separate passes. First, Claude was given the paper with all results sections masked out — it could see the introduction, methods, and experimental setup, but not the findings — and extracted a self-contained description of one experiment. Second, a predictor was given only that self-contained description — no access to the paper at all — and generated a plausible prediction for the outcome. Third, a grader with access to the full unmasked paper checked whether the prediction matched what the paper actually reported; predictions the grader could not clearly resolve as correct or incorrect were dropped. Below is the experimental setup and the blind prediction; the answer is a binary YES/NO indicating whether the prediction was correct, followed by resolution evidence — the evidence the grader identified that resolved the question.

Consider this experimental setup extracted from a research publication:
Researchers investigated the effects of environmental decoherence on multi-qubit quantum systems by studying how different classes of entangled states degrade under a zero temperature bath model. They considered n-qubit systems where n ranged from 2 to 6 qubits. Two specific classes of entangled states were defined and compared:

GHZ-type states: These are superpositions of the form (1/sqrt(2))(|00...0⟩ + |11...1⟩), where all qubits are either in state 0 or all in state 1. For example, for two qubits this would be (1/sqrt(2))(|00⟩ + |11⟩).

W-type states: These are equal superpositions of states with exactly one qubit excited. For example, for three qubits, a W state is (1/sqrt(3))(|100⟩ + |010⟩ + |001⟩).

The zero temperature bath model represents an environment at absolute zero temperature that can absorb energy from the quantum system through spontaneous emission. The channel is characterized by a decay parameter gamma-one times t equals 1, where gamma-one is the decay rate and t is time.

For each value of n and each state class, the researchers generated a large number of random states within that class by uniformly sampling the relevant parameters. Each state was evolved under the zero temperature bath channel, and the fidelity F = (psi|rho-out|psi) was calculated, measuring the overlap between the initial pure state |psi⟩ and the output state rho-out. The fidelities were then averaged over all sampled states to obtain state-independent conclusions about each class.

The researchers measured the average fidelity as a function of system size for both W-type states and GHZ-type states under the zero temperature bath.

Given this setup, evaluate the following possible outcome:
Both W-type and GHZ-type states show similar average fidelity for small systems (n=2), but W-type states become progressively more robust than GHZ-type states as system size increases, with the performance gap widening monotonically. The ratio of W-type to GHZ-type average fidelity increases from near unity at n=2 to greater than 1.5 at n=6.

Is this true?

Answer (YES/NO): NO